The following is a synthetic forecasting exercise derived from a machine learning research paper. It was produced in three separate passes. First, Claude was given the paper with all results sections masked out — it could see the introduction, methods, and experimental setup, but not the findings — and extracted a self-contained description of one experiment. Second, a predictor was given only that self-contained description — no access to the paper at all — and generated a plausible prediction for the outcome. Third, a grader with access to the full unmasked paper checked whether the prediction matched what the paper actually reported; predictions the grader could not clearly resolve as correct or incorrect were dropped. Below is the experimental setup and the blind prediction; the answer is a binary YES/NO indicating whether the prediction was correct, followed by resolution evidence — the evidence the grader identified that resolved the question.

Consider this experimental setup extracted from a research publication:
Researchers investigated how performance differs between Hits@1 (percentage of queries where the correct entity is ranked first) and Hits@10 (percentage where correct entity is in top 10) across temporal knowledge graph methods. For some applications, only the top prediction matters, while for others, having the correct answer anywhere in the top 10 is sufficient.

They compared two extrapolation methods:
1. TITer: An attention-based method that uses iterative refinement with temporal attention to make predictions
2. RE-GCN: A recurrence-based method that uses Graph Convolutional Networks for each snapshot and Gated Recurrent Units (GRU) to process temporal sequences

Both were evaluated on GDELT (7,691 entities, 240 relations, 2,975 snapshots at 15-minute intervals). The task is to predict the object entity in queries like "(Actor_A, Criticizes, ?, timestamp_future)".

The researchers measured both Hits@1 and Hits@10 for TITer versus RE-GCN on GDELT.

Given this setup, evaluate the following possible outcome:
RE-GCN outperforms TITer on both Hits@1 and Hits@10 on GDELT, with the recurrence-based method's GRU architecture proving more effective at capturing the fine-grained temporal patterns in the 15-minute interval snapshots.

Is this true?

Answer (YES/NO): YES